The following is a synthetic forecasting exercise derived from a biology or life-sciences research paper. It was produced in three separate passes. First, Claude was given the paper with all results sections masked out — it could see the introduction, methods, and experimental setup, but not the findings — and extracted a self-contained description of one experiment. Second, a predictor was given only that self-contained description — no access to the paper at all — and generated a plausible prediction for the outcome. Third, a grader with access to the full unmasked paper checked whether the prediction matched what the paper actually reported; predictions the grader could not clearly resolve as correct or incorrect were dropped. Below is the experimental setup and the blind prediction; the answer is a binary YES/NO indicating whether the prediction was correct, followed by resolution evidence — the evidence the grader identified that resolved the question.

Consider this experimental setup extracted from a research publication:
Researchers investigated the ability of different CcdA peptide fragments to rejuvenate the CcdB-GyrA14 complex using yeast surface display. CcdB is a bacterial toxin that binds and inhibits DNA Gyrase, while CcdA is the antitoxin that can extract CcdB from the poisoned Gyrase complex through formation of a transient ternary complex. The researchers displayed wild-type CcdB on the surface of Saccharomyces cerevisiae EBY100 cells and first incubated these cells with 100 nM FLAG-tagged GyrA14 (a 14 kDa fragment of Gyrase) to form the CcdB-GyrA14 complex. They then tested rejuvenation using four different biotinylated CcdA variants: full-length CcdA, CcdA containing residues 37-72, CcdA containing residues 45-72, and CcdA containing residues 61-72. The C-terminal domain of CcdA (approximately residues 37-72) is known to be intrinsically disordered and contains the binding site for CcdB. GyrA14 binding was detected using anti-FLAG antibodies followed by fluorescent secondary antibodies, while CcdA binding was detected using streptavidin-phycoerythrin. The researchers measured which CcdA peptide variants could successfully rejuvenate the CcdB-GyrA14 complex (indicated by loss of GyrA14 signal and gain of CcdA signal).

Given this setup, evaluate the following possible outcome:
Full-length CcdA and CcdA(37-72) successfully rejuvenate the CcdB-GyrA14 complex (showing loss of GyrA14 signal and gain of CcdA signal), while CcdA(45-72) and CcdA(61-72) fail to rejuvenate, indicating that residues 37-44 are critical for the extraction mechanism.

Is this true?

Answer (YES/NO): NO